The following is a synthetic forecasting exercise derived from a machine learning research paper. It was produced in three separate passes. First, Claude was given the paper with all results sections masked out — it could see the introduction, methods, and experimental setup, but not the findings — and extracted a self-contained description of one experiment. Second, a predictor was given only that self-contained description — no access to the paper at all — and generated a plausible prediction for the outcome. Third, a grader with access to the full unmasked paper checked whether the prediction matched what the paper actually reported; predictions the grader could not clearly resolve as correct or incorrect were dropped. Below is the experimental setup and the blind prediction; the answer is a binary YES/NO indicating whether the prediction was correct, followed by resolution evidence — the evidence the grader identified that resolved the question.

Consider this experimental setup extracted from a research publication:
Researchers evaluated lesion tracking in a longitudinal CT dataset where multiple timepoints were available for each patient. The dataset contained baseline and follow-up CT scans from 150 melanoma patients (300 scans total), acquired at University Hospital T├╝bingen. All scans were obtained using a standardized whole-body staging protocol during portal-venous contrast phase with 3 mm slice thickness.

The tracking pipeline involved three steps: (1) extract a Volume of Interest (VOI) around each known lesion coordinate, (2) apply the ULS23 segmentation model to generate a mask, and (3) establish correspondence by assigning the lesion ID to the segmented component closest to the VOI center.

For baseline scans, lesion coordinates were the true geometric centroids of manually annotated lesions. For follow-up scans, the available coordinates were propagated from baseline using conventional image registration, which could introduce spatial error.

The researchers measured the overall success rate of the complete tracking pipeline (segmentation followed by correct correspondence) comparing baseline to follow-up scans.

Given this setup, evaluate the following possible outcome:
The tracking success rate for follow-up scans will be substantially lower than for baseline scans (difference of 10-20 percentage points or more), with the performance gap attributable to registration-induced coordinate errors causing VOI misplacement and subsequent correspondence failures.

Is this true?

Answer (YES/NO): YES